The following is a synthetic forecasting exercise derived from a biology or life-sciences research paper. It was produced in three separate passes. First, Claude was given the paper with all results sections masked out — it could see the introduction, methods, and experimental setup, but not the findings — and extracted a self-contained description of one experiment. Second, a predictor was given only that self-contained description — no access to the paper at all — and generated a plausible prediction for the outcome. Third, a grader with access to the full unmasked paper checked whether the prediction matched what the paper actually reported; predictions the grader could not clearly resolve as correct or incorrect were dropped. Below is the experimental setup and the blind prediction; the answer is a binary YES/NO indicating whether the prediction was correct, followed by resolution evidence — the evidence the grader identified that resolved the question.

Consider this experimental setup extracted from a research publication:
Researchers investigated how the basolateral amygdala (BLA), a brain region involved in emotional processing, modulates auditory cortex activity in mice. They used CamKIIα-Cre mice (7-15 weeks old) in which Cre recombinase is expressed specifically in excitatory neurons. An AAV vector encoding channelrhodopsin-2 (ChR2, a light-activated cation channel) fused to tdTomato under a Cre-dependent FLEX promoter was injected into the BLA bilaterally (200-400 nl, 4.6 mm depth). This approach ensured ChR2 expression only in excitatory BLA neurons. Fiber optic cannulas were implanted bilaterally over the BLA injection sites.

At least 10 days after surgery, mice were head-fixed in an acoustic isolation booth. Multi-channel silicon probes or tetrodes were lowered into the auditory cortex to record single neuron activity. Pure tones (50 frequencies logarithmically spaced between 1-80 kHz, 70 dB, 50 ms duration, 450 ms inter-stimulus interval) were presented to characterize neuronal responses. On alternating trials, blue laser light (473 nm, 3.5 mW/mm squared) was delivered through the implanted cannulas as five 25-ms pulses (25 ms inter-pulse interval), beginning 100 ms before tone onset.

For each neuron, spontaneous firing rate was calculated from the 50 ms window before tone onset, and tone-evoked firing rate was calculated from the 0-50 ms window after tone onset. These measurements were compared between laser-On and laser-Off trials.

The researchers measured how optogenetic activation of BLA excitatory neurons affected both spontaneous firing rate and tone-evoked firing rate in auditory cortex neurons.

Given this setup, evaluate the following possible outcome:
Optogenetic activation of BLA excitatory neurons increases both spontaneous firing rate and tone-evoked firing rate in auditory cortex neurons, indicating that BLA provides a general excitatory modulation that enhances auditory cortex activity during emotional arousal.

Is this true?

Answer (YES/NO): NO